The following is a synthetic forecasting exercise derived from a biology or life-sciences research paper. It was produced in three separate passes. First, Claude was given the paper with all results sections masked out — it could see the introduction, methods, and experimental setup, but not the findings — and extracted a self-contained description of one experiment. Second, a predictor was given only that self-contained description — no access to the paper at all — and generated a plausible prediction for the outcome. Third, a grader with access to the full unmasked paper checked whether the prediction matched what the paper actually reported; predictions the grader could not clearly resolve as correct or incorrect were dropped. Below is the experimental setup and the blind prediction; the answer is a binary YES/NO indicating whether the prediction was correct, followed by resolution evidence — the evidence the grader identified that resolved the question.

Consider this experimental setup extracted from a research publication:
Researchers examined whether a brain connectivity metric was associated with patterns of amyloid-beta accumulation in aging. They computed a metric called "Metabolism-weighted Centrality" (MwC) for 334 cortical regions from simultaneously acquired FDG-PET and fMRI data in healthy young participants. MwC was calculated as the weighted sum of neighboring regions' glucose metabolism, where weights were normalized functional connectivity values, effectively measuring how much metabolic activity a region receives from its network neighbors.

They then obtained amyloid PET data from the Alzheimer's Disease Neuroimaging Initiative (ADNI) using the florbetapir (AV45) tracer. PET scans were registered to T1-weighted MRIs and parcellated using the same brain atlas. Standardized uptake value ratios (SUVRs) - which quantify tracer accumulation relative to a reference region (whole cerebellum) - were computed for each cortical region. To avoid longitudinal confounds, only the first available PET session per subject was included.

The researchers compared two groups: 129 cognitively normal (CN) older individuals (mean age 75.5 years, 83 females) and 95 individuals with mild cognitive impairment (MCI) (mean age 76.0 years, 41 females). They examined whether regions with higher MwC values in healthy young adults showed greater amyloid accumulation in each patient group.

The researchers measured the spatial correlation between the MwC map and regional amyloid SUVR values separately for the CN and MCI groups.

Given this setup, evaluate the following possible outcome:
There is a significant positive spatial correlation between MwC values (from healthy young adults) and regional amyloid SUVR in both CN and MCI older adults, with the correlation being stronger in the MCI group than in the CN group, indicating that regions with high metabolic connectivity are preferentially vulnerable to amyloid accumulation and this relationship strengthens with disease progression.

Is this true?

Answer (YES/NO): YES